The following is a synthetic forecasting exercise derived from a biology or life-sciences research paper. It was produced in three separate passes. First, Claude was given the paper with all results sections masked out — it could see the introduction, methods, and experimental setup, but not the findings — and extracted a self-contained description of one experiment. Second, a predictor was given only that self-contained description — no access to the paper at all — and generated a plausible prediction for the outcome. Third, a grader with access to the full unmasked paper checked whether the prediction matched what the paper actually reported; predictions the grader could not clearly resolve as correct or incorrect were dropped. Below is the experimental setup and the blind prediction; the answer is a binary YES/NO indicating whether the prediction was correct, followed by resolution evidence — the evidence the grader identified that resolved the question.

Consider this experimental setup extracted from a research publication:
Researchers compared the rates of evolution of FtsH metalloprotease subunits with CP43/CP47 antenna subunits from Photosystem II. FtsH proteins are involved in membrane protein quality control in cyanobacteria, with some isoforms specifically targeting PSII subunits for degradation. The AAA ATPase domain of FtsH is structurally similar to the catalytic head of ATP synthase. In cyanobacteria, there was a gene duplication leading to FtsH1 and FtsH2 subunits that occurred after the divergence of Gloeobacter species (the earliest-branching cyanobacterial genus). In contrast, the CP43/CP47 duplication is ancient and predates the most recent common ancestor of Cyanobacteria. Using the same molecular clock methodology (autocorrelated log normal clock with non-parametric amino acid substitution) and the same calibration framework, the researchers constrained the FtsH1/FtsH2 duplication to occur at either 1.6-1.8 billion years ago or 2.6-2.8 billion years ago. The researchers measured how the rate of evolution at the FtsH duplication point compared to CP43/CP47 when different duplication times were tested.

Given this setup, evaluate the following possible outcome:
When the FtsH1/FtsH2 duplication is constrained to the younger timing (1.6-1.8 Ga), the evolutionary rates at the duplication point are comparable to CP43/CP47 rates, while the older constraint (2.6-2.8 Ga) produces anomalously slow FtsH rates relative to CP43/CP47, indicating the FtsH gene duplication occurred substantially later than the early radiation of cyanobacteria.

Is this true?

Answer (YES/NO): NO